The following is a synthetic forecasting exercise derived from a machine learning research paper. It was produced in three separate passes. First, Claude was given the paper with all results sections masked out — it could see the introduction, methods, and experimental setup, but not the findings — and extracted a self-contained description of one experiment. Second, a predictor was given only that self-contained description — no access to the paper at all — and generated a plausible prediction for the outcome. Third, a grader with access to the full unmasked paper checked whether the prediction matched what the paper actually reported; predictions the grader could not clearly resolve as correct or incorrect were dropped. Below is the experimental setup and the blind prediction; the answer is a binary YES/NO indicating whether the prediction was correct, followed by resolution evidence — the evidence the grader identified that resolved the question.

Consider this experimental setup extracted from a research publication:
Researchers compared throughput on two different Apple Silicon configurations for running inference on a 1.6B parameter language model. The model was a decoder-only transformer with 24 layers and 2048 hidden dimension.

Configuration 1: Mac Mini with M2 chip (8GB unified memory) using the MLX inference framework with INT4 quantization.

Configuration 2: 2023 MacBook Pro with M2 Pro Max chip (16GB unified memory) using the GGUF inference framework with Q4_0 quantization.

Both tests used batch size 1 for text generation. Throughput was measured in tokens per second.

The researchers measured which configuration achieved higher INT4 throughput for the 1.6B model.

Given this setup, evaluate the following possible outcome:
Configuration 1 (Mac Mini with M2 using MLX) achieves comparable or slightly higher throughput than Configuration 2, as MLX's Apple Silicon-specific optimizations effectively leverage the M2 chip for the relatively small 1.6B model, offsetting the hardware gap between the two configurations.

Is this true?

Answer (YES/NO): NO